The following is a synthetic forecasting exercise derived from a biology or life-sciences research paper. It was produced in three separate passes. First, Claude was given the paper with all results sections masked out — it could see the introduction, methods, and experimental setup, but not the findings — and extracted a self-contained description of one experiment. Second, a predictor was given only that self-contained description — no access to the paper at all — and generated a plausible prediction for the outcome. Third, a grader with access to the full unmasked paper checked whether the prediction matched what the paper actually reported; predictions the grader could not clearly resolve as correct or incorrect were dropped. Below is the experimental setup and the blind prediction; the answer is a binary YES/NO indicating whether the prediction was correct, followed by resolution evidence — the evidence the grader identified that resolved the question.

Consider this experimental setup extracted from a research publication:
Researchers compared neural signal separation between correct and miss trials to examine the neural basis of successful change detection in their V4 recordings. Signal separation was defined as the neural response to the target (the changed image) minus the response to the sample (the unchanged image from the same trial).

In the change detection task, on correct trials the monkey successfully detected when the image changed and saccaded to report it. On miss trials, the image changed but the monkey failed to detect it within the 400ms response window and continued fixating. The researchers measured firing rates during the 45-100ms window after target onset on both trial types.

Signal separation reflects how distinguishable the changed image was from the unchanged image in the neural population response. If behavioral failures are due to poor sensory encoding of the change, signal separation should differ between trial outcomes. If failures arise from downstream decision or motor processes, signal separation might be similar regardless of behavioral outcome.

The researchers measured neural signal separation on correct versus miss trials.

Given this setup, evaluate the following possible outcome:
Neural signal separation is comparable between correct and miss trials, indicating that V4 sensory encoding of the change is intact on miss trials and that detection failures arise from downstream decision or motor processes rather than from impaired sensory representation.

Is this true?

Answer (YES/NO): NO